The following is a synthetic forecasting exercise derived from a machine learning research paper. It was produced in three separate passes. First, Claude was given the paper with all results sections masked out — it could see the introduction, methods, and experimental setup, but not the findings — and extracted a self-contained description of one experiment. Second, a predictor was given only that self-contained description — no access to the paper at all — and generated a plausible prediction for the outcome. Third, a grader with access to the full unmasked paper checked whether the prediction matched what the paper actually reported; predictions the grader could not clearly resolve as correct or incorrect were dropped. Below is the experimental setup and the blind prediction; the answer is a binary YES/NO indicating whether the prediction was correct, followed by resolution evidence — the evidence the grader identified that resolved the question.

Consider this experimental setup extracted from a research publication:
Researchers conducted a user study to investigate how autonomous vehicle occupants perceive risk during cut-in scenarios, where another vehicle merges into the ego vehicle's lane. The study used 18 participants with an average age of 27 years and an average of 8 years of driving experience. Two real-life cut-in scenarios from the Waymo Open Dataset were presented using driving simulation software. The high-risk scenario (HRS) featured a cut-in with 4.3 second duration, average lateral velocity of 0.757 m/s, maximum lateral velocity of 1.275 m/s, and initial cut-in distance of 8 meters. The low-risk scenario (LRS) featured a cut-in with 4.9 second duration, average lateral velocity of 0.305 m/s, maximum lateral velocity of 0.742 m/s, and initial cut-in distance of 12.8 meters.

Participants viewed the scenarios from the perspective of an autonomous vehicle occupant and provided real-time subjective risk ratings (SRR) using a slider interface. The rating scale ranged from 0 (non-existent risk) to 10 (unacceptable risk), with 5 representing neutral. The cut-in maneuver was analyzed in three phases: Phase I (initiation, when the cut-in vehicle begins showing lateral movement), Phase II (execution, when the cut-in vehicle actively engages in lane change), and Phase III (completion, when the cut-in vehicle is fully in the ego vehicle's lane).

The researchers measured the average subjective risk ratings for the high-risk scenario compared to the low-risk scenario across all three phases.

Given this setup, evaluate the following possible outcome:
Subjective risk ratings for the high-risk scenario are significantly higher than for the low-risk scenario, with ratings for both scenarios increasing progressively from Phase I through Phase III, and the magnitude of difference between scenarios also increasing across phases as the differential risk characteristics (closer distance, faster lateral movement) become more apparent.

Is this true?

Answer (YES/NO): NO